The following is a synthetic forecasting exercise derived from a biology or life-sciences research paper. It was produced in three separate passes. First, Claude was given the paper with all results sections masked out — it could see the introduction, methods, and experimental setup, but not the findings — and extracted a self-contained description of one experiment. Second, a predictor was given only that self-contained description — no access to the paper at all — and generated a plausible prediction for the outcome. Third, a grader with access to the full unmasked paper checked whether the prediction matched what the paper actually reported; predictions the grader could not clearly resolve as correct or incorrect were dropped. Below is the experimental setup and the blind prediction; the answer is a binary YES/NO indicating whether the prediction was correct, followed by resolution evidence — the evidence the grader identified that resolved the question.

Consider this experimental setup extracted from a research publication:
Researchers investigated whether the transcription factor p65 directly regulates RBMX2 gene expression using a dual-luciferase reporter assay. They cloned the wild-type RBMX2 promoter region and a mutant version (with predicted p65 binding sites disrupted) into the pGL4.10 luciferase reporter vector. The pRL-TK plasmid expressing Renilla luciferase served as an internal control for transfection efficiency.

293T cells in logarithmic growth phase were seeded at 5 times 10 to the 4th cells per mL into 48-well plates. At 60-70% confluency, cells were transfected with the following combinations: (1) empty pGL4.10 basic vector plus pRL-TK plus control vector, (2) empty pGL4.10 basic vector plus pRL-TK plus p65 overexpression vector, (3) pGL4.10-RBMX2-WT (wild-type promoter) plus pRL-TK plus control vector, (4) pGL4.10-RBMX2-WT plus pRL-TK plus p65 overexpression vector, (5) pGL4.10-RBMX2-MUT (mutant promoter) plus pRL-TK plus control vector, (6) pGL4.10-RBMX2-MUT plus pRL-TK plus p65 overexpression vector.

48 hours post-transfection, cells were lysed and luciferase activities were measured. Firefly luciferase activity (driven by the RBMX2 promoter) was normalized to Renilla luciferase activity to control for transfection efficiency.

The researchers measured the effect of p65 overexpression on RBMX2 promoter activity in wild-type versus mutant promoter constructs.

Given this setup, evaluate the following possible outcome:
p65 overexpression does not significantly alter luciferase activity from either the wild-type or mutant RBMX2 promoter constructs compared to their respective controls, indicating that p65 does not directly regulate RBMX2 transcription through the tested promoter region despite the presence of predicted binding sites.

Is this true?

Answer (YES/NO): NO